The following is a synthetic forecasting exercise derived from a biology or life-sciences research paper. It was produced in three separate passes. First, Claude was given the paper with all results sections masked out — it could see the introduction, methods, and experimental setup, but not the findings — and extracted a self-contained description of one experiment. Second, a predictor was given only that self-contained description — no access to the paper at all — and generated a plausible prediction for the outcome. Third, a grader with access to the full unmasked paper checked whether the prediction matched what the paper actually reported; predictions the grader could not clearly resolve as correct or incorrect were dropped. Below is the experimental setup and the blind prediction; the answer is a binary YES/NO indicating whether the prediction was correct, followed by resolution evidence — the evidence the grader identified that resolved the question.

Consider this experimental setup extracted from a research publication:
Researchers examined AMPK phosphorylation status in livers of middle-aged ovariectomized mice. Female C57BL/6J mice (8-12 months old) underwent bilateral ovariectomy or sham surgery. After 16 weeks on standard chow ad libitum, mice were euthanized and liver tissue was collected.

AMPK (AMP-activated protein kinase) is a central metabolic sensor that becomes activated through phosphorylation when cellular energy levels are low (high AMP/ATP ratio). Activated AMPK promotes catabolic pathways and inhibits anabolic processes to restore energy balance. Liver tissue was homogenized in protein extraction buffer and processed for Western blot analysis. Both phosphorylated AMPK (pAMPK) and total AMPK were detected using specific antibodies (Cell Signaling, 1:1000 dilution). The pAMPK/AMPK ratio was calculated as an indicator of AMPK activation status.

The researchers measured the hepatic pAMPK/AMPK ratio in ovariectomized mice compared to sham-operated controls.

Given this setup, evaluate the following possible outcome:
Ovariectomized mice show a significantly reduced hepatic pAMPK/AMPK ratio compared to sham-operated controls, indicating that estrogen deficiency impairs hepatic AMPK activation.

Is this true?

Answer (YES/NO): NO